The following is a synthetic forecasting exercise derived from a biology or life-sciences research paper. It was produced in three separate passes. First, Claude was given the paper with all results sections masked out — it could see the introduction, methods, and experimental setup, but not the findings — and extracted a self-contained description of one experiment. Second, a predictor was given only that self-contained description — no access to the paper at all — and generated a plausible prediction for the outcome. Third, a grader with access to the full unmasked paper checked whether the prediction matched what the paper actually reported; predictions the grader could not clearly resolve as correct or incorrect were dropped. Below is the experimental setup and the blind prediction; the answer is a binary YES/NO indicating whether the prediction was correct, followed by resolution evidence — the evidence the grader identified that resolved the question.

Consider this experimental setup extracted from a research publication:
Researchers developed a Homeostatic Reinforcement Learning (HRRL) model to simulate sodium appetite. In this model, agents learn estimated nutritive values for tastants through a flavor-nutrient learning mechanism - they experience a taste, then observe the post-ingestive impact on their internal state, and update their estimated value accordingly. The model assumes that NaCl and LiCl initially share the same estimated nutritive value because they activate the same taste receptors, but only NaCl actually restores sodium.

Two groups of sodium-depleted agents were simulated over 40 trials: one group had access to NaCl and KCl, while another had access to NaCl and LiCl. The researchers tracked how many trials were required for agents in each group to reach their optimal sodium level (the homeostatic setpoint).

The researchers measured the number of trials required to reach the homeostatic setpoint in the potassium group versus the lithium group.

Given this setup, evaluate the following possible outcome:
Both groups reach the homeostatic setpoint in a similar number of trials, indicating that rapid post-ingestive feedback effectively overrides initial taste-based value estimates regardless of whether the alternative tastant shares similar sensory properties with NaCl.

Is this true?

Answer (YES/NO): NO